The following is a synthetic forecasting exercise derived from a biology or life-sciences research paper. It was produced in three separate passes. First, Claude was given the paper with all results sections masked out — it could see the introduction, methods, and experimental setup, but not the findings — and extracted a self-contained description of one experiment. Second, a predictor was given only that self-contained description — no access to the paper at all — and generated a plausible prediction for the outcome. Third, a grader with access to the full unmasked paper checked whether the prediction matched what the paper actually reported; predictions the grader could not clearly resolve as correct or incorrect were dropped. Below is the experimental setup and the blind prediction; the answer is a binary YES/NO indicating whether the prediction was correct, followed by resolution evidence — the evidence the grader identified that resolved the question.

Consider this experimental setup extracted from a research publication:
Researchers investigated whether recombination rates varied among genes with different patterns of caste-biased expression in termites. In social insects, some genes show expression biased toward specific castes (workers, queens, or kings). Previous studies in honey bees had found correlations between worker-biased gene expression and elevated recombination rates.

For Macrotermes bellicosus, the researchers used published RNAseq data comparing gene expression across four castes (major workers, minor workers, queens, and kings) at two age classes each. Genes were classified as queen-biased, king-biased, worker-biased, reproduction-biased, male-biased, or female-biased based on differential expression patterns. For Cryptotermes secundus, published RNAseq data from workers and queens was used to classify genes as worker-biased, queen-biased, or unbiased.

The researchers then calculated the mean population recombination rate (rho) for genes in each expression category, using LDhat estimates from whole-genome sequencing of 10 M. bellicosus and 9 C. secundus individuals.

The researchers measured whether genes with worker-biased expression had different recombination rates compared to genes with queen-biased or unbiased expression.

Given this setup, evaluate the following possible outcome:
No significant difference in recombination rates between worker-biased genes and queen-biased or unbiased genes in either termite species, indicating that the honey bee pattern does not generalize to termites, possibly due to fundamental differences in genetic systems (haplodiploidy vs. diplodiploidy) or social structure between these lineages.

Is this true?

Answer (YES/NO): YES